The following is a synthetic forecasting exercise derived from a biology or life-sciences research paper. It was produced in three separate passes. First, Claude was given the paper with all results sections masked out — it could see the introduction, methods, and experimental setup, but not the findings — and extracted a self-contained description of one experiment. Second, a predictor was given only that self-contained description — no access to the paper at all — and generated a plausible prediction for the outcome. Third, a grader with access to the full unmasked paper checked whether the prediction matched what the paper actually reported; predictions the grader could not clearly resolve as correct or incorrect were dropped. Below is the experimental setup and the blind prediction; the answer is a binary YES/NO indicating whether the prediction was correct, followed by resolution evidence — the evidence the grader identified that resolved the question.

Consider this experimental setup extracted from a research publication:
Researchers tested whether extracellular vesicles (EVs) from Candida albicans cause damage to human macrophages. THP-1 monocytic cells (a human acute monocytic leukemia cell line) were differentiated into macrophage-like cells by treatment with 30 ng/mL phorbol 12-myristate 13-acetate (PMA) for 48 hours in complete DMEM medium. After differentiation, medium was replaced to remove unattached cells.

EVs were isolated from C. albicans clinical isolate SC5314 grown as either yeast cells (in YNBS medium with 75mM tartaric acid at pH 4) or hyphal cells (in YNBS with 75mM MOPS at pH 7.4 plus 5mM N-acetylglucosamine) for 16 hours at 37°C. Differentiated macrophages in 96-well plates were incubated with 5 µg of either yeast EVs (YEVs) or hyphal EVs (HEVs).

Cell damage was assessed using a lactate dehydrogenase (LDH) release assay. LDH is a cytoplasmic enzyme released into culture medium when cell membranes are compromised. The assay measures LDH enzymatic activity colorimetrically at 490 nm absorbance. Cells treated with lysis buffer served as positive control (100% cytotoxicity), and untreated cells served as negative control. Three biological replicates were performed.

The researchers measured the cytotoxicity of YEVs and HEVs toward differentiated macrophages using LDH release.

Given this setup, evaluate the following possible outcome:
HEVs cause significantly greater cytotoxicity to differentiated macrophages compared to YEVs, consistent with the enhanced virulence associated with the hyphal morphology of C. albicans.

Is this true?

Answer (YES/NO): NO